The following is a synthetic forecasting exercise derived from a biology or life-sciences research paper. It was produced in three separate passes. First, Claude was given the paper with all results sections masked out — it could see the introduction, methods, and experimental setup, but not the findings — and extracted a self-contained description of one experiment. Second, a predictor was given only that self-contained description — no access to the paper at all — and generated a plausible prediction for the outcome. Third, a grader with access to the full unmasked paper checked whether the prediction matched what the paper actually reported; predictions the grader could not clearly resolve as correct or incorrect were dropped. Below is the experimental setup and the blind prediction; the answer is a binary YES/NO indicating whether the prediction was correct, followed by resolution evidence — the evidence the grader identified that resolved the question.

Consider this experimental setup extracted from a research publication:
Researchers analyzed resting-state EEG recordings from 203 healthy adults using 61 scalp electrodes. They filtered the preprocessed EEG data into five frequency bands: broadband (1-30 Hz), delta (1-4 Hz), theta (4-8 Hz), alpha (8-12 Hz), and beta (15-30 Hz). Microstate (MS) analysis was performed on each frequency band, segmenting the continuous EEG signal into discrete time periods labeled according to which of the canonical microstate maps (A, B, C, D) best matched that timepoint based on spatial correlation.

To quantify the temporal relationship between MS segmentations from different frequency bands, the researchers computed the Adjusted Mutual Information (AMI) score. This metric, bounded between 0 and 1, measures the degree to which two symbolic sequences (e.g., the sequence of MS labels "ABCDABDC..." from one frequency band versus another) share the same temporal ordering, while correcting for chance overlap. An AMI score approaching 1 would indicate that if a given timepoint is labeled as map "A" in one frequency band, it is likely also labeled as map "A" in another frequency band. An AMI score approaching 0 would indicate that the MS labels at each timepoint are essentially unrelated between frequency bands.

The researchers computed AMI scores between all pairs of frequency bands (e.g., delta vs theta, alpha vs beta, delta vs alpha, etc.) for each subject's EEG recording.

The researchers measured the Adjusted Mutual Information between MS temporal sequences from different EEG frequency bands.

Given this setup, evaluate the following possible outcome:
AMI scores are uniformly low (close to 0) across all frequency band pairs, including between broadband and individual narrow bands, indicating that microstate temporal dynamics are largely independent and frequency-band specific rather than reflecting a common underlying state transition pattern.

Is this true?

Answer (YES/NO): YES